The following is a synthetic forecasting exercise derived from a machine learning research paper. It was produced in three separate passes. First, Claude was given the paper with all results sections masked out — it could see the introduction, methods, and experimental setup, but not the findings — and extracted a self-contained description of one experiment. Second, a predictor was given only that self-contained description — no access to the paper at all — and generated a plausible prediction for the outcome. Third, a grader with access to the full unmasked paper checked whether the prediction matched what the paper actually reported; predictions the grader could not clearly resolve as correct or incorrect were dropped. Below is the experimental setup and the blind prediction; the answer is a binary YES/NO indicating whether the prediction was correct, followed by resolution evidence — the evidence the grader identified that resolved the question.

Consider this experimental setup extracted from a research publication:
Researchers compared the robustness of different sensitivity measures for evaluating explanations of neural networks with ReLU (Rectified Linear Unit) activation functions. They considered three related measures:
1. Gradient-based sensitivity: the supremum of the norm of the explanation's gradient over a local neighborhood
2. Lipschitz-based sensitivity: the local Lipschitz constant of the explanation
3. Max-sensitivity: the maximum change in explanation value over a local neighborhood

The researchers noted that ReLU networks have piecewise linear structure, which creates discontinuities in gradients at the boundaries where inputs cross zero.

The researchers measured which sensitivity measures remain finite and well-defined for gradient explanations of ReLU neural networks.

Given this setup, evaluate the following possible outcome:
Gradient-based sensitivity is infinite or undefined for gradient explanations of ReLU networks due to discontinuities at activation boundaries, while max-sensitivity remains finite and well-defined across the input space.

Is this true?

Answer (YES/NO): NO